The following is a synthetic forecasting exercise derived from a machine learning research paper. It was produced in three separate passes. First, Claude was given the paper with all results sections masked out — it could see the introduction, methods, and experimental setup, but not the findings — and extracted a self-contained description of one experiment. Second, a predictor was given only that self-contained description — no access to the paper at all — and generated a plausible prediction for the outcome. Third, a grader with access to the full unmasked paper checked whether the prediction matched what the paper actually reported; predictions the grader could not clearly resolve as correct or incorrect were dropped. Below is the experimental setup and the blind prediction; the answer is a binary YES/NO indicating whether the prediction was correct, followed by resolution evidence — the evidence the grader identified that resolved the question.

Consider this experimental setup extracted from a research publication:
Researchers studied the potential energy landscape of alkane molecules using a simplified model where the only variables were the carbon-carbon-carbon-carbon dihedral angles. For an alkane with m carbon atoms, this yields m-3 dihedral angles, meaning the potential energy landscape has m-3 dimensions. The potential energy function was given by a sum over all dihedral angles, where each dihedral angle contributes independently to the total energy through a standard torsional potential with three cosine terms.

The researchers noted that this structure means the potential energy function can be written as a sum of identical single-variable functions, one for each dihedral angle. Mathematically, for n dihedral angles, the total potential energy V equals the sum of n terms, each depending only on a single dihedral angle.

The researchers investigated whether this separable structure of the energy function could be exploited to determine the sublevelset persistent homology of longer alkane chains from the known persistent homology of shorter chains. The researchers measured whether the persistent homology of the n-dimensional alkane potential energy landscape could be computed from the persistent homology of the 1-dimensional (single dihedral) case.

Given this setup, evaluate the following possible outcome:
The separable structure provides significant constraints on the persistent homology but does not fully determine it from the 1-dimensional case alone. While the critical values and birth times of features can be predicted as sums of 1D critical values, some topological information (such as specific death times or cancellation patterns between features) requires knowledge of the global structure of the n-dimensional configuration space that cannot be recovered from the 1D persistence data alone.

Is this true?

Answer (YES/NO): NO